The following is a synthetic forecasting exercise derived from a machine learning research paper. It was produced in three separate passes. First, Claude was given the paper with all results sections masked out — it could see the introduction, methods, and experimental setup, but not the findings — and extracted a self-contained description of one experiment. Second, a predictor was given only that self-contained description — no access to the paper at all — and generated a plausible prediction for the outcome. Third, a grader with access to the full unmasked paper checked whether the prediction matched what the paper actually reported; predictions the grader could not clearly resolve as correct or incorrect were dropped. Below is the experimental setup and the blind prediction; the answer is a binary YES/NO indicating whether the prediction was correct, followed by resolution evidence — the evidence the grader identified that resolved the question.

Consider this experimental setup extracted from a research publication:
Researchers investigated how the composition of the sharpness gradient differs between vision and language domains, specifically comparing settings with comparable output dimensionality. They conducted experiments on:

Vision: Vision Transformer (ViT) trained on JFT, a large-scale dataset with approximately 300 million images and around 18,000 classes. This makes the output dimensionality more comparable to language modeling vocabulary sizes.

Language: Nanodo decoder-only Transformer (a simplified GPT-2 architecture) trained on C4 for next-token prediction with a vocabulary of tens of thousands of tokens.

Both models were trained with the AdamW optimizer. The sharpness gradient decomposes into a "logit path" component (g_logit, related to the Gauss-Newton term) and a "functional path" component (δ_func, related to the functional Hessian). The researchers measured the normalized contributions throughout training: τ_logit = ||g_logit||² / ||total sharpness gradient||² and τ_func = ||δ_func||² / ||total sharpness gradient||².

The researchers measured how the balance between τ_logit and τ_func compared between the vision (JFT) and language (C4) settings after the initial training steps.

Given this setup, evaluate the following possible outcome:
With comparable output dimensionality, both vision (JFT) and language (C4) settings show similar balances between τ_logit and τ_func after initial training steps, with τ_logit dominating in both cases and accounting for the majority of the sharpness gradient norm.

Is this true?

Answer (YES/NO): NO